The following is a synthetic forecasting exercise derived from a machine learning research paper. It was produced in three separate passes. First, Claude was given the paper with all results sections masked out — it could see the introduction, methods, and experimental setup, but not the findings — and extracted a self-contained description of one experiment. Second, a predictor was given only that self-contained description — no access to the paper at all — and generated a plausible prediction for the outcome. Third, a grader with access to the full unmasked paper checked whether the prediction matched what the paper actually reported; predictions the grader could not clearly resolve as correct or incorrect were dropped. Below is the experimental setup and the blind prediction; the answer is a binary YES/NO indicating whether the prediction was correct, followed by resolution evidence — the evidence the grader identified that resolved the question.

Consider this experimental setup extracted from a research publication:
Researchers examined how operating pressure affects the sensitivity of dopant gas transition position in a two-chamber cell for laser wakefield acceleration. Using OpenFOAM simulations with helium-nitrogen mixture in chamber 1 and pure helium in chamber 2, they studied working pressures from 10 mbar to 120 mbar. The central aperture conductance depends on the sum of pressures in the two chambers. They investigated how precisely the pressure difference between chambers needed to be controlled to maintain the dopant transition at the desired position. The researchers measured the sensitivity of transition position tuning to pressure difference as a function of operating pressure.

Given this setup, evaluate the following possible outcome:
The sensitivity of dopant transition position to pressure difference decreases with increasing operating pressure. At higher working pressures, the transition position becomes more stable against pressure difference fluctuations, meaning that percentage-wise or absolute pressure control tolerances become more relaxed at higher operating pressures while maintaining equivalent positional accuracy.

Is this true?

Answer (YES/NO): NO